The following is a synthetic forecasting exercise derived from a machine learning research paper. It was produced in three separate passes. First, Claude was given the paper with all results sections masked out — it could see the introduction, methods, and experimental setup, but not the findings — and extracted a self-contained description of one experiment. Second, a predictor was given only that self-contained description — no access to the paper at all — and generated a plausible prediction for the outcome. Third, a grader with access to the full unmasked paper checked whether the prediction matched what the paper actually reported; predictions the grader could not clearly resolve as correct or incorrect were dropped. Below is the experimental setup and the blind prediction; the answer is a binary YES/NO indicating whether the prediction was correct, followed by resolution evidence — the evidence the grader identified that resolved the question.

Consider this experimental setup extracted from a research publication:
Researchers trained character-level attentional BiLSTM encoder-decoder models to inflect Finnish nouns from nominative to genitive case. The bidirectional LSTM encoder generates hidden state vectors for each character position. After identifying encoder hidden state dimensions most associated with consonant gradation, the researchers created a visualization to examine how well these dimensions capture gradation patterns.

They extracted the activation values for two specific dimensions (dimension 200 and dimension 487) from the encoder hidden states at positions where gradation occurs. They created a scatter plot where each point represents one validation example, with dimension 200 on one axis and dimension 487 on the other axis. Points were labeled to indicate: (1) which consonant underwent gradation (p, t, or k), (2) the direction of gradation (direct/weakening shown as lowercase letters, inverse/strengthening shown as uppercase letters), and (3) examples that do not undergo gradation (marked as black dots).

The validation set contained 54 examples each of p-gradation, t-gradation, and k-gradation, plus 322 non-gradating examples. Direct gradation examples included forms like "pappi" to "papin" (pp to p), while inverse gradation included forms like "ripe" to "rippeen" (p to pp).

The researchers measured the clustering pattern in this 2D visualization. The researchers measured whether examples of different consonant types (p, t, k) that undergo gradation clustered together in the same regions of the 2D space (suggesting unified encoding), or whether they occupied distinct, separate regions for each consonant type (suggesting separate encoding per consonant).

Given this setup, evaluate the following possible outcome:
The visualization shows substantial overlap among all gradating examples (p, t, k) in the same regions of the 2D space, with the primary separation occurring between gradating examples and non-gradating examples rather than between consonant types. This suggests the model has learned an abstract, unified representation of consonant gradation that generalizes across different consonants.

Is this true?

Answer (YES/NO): NO